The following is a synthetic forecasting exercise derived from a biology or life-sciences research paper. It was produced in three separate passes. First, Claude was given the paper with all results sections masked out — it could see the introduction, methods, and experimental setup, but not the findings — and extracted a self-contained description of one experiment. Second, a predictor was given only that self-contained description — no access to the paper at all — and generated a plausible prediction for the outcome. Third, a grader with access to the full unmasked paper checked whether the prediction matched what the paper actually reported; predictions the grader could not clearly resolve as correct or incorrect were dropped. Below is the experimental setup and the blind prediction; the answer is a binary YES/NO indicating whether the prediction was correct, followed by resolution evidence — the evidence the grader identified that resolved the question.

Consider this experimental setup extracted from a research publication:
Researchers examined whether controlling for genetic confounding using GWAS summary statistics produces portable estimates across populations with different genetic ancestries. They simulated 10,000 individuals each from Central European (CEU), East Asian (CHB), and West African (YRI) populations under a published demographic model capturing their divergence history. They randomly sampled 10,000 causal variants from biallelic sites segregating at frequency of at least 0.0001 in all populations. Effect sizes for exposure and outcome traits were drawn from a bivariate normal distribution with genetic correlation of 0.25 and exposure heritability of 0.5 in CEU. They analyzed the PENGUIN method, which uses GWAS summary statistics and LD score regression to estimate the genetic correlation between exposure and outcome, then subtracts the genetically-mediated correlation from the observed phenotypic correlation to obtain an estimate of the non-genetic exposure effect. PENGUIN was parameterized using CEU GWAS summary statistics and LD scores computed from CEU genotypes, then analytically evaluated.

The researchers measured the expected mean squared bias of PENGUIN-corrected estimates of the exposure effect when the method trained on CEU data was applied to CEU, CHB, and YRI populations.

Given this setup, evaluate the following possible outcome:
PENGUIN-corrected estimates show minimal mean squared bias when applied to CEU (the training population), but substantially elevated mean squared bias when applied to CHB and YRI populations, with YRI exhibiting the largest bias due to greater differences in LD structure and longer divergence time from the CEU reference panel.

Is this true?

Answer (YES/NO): YES